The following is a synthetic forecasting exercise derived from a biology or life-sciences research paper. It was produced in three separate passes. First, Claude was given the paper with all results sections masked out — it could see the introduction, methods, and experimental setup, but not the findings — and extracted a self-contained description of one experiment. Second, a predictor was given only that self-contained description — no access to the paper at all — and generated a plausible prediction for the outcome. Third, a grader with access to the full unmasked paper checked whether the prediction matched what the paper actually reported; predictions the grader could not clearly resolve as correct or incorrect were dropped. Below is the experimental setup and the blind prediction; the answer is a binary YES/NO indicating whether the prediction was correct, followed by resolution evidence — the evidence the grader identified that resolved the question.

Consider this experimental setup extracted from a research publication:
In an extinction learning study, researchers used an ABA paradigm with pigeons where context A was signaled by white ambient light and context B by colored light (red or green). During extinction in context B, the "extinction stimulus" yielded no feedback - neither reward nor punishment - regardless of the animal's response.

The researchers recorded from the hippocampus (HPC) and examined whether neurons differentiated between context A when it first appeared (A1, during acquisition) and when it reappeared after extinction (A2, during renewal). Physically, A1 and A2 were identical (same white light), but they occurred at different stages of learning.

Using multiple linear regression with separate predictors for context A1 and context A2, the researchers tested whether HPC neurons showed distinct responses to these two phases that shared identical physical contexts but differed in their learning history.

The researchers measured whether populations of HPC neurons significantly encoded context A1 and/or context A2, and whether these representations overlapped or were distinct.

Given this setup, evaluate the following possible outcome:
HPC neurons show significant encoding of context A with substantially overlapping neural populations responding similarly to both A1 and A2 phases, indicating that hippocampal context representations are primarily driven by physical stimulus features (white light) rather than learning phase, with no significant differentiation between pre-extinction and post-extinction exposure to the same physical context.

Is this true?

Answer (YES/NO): NO